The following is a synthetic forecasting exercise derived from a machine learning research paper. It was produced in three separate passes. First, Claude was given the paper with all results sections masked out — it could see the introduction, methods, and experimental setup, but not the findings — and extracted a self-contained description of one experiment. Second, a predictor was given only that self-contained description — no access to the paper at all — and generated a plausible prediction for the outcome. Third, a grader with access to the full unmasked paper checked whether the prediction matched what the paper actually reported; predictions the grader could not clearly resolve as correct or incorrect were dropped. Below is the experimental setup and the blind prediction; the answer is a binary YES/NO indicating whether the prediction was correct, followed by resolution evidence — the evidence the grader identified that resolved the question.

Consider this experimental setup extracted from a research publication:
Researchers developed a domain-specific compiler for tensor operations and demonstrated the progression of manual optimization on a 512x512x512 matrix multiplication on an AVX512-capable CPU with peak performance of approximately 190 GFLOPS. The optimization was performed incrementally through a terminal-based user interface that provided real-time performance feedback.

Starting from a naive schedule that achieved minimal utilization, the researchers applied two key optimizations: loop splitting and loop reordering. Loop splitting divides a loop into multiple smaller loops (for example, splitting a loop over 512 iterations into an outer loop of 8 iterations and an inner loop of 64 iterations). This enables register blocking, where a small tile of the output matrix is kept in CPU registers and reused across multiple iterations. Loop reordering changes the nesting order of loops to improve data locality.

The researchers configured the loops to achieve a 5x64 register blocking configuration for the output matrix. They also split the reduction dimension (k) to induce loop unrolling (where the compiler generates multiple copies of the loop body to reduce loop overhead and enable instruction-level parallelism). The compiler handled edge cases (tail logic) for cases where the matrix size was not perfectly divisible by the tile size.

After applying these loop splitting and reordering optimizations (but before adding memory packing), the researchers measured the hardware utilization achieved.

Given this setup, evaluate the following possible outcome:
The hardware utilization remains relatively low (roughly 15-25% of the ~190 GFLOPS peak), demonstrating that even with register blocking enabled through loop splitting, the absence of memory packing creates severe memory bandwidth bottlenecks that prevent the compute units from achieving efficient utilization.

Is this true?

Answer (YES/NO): NO